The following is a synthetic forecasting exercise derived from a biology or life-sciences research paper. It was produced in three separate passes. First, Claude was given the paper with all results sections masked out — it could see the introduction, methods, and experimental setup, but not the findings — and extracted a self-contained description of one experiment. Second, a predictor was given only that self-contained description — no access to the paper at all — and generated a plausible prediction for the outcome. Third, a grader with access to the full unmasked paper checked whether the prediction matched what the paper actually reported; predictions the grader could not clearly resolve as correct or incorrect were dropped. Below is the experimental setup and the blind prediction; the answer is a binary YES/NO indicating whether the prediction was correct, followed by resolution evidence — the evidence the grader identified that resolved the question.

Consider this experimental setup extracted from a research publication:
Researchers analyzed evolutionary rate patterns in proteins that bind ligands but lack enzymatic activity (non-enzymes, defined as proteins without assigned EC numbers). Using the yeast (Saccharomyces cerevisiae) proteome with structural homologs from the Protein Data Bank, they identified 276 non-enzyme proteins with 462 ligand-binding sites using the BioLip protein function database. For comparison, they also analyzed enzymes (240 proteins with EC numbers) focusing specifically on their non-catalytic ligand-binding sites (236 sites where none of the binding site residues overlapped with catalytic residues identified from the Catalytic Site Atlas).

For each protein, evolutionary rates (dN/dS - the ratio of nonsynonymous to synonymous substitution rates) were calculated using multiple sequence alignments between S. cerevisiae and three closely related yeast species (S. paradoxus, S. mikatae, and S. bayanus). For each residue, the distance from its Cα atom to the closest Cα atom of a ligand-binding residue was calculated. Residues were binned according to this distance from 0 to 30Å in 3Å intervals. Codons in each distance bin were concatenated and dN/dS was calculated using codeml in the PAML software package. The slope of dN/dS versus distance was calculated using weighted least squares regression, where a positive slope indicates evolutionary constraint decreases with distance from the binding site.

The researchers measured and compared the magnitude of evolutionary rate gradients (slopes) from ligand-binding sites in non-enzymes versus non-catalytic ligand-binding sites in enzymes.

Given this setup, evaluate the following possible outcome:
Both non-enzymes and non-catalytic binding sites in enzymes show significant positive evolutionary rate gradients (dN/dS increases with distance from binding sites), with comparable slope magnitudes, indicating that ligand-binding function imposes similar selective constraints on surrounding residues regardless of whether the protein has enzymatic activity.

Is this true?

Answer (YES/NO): NO